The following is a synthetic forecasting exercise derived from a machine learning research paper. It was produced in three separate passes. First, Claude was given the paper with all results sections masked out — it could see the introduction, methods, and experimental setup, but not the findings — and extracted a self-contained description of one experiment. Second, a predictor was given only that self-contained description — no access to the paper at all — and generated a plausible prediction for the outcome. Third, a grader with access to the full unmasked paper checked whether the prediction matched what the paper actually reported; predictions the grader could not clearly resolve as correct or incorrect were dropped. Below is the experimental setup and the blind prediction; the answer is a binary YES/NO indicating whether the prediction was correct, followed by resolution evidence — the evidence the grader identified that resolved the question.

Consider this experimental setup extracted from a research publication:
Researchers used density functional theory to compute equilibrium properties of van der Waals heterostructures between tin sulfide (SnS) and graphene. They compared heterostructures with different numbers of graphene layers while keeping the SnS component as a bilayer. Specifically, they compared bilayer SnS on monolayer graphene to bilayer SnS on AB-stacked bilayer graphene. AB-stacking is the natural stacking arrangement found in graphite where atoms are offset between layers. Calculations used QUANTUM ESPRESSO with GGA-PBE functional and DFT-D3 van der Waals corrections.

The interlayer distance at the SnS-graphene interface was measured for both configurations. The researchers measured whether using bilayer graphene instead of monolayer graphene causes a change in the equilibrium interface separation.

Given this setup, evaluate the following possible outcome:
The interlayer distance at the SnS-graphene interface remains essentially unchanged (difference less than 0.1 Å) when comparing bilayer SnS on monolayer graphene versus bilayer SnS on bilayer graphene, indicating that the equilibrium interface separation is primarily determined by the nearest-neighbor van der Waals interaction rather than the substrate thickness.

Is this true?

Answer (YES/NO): YES